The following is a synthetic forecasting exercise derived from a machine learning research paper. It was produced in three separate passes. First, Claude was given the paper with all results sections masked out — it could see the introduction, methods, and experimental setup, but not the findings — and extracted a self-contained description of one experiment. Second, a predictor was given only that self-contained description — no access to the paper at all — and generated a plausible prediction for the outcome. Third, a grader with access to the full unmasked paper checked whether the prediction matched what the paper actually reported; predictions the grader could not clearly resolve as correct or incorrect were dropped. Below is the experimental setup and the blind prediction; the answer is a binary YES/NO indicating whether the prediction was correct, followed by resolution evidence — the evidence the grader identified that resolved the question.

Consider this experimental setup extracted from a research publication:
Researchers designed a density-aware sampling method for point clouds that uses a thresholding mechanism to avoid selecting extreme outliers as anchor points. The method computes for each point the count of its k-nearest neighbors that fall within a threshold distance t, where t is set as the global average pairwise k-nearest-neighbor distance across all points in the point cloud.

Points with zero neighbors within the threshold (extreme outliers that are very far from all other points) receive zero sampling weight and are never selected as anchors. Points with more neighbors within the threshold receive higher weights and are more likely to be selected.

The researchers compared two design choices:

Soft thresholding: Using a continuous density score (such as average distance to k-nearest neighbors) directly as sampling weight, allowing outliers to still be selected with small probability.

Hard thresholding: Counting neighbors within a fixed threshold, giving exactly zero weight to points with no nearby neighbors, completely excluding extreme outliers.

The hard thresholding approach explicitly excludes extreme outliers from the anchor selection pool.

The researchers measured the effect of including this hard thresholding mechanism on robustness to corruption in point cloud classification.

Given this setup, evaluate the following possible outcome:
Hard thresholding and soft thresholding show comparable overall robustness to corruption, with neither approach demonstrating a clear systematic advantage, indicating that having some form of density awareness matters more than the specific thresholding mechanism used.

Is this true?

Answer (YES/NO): NO